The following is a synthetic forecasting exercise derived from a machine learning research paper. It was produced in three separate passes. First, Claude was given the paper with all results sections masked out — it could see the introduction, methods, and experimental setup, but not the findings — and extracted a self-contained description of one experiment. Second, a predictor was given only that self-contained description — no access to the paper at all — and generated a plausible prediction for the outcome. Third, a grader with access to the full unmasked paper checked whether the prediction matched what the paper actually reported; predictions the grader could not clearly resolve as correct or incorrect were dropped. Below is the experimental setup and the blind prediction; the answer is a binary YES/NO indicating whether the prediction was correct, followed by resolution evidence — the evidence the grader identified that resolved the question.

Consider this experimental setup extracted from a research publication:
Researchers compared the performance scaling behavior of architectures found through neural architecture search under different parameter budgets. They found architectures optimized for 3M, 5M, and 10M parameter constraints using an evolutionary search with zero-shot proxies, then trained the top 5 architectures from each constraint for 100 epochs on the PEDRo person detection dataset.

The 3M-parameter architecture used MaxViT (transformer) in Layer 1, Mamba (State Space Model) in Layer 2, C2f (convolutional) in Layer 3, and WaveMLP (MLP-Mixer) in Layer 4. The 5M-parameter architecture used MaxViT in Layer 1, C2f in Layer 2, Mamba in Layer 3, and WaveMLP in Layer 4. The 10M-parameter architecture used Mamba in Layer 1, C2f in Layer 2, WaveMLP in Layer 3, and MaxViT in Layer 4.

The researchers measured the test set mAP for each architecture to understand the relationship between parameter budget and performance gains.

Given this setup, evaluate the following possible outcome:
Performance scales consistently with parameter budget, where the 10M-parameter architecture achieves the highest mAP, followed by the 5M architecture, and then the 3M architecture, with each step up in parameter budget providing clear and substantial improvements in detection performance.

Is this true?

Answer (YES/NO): NO